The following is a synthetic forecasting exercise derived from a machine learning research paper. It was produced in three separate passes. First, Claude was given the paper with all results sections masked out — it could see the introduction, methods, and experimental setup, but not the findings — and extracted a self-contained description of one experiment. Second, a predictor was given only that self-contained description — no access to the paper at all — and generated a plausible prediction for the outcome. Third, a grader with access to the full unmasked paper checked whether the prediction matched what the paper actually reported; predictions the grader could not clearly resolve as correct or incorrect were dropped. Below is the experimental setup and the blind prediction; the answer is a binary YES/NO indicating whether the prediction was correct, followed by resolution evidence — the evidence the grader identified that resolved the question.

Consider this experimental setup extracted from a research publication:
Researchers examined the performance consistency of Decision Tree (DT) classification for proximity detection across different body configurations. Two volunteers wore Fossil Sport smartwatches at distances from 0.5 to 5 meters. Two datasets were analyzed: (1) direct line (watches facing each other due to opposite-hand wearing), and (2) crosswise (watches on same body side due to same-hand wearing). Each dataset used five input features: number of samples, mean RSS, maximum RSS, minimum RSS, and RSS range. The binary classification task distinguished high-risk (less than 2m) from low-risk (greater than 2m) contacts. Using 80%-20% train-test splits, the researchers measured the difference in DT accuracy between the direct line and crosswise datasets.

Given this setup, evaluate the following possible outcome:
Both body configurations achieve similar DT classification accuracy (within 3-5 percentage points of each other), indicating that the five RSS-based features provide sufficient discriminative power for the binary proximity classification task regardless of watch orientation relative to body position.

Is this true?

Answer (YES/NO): YES